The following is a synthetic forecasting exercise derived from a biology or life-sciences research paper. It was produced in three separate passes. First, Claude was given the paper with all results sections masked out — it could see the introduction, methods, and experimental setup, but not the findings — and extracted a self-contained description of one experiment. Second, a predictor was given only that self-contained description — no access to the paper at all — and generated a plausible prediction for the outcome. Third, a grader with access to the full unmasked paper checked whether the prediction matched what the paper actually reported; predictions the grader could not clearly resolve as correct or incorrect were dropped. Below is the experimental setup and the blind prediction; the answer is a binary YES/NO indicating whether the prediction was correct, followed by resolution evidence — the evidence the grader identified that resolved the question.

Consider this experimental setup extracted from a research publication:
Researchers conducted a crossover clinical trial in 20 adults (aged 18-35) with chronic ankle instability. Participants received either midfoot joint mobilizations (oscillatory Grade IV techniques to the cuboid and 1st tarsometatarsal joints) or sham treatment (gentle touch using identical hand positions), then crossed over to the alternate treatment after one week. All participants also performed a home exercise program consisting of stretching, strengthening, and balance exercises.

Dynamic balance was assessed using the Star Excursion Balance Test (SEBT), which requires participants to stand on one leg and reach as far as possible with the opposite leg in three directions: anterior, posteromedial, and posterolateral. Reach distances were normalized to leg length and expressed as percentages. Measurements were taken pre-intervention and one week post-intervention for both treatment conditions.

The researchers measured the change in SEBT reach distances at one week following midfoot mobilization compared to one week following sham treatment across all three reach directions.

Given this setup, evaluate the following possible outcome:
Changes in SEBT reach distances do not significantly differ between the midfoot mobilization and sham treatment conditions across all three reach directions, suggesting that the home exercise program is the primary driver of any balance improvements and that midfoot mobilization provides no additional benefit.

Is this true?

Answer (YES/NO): NO